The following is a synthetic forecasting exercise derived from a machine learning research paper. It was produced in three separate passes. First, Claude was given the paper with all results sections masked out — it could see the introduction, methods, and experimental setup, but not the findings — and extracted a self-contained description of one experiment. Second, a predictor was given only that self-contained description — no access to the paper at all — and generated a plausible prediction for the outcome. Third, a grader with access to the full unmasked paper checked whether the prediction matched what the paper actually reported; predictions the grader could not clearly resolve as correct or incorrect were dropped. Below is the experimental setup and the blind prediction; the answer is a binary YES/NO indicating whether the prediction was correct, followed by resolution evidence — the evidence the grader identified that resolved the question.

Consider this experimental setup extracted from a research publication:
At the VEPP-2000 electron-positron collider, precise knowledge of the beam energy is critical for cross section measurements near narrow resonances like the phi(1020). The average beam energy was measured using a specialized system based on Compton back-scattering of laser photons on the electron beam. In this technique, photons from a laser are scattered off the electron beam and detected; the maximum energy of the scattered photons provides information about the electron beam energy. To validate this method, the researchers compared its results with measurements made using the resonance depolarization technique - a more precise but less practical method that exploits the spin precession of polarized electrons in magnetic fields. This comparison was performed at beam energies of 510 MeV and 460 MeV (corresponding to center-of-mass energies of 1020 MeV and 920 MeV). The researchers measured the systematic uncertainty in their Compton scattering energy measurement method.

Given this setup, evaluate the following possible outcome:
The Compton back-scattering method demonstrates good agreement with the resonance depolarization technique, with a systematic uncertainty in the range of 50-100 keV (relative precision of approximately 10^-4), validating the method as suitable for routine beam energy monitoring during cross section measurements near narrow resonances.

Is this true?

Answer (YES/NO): YES